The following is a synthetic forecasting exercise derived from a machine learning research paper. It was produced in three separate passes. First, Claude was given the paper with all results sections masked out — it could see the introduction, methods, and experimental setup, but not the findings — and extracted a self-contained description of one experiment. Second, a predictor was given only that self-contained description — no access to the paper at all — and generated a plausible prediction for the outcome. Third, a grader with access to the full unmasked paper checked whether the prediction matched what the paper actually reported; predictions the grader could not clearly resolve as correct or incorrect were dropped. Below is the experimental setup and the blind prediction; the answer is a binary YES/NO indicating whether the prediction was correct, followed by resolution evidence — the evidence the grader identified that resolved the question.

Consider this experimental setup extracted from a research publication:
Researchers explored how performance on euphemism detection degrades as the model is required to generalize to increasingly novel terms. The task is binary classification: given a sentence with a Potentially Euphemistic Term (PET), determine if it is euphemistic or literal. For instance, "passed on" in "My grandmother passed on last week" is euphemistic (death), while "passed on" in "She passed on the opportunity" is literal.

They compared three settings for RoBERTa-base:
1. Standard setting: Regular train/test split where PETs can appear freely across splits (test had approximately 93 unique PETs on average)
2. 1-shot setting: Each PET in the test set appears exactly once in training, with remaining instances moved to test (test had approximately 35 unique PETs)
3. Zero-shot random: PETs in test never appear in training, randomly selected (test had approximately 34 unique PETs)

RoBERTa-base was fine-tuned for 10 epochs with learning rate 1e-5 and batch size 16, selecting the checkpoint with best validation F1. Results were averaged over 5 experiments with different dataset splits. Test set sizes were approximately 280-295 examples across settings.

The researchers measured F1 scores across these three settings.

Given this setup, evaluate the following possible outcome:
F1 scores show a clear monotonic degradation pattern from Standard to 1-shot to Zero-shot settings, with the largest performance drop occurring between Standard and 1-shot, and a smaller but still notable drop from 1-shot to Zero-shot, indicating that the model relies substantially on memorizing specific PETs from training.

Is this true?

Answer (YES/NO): YES